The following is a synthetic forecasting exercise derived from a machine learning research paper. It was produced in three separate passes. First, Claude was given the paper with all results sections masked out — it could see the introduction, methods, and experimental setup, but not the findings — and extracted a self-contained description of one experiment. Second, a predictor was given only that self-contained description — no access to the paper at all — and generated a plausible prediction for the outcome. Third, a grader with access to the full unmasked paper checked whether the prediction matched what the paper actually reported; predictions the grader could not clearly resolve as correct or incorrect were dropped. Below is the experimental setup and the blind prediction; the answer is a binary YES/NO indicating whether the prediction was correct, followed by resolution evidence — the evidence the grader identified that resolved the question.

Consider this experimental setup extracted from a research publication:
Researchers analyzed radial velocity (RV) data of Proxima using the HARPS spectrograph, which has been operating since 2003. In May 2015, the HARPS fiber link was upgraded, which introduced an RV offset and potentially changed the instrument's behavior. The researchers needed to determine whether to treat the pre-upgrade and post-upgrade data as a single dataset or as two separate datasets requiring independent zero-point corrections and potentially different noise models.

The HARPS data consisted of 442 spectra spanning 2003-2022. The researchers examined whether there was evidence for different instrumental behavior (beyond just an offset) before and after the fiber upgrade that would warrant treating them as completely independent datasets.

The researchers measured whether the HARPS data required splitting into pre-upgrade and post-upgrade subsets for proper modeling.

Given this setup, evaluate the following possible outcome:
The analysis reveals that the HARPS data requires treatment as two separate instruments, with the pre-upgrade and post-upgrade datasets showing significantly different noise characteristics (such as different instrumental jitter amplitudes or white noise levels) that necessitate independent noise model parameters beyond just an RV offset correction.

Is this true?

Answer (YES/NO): NO